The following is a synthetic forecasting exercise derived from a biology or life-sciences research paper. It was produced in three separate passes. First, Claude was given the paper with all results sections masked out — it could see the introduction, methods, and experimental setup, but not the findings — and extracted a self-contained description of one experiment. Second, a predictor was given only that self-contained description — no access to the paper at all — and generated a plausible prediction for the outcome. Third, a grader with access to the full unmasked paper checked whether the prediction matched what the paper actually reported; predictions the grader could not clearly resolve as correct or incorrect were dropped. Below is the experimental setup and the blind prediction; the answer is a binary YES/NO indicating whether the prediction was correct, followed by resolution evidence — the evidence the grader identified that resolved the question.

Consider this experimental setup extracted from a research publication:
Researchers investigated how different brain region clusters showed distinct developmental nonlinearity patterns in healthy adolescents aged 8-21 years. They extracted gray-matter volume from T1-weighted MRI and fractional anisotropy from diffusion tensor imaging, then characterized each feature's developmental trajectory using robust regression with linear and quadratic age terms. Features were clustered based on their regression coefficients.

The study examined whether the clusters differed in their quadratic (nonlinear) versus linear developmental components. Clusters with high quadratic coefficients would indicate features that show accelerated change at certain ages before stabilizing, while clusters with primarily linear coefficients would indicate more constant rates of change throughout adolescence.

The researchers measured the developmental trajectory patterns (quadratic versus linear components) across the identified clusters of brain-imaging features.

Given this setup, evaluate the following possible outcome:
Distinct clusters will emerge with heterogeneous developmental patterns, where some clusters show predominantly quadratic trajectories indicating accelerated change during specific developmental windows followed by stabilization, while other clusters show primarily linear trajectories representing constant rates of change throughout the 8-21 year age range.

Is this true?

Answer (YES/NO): YES